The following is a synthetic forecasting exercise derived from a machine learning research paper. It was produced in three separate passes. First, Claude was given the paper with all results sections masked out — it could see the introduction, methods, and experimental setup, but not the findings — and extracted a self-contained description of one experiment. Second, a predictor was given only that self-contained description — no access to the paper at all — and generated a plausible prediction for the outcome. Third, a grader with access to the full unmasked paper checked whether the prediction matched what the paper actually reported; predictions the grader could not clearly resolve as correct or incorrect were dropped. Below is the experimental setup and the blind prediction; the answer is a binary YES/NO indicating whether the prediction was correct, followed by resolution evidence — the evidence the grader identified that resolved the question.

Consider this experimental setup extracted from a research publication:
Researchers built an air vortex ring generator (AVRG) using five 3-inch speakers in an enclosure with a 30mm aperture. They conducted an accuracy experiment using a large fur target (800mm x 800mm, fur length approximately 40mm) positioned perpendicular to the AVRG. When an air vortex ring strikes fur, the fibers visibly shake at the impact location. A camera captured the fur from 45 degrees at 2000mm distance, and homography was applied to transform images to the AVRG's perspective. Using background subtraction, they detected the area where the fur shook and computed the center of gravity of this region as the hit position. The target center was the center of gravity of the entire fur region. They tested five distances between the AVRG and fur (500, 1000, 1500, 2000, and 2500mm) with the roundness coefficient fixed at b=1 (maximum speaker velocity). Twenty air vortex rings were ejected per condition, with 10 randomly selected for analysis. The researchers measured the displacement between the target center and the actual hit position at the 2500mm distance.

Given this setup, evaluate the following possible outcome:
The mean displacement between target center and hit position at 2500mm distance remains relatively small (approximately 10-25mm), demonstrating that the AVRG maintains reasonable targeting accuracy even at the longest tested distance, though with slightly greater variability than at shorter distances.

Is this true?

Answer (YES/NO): NO